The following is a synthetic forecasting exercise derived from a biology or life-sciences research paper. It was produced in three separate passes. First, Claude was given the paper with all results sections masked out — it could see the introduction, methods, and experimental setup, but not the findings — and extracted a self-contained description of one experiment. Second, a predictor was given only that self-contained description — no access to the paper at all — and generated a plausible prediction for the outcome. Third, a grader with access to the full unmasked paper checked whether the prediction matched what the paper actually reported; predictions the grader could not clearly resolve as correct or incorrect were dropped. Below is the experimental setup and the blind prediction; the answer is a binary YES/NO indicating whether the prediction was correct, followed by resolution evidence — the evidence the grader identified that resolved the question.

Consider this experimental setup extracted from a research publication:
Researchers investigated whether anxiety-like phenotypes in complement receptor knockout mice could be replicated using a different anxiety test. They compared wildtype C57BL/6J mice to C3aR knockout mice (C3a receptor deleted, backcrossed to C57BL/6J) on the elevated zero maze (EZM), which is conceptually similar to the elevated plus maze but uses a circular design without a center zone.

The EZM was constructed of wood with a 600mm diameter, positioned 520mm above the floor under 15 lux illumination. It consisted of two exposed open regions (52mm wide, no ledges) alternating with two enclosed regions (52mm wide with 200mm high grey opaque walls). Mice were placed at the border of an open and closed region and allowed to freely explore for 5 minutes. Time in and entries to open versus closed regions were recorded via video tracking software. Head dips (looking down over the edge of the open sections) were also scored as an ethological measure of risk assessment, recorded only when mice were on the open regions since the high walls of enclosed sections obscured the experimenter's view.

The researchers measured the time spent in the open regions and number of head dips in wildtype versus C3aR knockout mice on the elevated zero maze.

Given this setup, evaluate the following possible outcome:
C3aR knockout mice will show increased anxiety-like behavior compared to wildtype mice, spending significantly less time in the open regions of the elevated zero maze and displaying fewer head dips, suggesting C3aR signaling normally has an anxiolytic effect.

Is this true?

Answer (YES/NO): YES